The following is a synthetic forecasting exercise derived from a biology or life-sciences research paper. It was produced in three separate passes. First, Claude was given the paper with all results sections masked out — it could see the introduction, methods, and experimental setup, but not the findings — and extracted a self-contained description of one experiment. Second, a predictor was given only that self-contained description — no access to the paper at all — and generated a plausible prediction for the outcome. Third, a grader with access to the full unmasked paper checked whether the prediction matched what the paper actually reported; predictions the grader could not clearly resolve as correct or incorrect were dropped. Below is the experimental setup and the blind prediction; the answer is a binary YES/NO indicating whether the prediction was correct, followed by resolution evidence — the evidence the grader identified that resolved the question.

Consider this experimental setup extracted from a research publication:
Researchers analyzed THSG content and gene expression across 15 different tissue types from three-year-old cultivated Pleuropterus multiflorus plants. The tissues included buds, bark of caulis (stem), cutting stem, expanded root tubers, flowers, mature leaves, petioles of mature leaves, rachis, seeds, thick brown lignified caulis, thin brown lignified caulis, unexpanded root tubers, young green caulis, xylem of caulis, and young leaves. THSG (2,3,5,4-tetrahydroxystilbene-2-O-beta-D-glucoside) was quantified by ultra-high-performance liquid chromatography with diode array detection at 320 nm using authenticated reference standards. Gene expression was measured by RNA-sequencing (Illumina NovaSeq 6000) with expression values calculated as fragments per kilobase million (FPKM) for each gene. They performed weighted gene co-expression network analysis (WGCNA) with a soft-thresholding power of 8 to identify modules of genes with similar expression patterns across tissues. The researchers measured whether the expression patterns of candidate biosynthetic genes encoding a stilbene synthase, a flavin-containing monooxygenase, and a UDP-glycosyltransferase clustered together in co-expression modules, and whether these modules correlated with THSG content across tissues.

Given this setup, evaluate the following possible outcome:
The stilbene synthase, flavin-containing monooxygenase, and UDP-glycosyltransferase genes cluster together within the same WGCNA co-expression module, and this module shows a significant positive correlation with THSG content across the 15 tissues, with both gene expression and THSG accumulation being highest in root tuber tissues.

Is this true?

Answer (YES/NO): NO